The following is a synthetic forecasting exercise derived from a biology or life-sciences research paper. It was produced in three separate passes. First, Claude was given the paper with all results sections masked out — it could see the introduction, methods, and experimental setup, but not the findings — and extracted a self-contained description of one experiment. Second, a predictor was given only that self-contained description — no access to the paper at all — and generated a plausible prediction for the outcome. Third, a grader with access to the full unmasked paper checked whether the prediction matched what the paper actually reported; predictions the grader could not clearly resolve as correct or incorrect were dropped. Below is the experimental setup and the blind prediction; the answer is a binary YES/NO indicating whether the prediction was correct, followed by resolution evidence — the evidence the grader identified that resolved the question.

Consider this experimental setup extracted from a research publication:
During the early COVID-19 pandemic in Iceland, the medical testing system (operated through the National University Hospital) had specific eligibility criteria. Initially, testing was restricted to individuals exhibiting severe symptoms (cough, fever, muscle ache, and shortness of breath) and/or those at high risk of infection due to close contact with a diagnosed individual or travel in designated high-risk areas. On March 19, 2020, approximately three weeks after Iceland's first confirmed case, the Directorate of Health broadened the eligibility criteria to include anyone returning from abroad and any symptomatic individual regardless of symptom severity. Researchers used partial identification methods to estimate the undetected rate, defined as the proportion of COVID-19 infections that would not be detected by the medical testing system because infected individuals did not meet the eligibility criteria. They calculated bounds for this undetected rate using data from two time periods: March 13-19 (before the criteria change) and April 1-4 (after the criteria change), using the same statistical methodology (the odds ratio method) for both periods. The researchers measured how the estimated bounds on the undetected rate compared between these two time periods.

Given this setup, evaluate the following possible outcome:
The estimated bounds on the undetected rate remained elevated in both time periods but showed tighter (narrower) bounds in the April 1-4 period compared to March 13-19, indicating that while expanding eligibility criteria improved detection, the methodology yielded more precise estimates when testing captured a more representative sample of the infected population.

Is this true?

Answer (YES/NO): NO